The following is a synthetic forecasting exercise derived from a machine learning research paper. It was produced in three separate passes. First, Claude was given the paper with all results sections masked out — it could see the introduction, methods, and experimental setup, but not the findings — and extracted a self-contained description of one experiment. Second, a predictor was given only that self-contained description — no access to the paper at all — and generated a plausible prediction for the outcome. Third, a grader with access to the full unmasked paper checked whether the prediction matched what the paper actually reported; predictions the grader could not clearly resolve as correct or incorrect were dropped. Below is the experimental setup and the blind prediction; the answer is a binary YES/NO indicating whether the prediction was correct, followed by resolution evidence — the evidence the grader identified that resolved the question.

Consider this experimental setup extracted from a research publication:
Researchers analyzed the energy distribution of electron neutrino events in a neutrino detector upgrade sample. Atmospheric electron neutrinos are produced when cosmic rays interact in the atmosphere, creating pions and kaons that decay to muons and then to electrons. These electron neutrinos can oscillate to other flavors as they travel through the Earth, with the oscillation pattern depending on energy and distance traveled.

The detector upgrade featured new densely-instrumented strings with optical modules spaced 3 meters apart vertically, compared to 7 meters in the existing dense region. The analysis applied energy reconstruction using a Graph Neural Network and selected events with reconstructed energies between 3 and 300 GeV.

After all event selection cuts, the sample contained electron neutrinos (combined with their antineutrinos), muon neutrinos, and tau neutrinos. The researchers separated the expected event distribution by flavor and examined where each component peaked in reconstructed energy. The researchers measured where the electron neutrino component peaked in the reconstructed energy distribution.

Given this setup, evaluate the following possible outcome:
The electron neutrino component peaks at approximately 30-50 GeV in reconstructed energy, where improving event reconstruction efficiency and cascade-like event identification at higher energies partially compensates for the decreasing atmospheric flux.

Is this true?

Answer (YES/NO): NO